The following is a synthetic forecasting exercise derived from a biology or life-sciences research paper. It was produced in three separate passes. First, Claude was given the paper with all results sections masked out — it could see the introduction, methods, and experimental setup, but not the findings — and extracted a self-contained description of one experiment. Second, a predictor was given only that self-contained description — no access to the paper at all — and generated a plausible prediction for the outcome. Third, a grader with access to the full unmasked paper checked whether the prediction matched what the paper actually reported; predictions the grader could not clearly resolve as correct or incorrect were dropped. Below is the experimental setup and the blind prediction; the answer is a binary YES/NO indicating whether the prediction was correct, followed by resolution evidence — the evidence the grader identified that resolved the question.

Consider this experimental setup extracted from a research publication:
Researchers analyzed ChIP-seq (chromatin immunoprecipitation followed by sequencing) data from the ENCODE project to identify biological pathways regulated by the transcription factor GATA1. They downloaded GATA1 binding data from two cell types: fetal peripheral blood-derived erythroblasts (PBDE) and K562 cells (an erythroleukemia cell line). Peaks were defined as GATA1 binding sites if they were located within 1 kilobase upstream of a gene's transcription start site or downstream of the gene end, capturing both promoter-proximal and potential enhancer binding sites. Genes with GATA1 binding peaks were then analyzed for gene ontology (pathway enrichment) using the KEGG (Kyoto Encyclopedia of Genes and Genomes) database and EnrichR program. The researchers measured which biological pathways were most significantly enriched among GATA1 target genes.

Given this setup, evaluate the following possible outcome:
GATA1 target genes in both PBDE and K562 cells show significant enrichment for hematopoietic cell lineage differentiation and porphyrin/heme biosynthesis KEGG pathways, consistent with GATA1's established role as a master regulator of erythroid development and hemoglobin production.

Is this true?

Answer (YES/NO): NO